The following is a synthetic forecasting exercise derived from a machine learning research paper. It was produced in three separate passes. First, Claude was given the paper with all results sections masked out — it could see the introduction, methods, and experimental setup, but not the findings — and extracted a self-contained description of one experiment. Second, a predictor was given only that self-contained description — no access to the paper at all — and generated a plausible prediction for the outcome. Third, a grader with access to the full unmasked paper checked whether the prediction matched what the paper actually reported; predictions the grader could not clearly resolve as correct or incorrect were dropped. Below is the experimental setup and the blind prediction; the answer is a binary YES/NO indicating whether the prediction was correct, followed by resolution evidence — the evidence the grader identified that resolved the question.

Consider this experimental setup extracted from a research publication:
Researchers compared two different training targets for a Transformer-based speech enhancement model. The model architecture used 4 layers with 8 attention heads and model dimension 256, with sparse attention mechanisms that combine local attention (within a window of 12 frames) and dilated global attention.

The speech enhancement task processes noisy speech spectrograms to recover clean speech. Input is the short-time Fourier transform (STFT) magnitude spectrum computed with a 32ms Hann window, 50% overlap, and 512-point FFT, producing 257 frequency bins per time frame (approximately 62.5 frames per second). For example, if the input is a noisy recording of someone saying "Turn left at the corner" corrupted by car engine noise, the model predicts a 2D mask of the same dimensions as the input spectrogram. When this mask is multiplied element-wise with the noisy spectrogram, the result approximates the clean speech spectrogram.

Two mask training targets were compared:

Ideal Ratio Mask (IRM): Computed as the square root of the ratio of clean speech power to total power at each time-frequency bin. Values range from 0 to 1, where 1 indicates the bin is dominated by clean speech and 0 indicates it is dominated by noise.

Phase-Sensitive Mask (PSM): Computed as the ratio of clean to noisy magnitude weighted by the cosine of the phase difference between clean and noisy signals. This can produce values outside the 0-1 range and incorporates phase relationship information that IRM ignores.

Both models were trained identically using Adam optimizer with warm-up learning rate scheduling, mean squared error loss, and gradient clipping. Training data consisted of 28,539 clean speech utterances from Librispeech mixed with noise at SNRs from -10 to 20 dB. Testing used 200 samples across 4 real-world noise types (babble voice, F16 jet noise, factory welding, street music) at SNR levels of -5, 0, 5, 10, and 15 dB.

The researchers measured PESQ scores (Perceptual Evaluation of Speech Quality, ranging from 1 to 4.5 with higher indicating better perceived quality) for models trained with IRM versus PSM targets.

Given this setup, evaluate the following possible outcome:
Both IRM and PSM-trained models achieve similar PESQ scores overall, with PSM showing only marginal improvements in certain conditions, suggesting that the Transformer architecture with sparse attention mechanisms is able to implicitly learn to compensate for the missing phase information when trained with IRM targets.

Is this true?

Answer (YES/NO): NO